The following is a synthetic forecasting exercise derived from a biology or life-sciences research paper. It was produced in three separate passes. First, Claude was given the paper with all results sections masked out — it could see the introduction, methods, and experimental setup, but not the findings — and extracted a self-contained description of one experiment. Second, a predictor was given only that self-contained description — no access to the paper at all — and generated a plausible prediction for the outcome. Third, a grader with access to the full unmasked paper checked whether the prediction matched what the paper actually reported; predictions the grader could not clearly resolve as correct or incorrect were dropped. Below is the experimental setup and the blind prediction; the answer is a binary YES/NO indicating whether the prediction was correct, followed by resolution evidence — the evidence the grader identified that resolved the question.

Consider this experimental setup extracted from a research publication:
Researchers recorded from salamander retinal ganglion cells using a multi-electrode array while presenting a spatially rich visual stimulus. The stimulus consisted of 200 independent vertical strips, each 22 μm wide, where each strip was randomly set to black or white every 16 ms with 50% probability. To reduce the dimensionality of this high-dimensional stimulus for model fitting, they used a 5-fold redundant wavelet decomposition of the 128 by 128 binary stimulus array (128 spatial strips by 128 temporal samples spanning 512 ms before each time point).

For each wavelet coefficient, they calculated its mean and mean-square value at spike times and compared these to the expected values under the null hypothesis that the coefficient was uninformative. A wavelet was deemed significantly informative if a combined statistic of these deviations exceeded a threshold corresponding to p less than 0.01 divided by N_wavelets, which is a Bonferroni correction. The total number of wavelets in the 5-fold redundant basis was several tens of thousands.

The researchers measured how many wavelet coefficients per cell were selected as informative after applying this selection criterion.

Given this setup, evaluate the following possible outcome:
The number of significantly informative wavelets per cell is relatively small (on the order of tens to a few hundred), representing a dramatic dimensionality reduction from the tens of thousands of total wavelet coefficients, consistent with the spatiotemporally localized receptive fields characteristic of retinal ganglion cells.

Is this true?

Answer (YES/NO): NO